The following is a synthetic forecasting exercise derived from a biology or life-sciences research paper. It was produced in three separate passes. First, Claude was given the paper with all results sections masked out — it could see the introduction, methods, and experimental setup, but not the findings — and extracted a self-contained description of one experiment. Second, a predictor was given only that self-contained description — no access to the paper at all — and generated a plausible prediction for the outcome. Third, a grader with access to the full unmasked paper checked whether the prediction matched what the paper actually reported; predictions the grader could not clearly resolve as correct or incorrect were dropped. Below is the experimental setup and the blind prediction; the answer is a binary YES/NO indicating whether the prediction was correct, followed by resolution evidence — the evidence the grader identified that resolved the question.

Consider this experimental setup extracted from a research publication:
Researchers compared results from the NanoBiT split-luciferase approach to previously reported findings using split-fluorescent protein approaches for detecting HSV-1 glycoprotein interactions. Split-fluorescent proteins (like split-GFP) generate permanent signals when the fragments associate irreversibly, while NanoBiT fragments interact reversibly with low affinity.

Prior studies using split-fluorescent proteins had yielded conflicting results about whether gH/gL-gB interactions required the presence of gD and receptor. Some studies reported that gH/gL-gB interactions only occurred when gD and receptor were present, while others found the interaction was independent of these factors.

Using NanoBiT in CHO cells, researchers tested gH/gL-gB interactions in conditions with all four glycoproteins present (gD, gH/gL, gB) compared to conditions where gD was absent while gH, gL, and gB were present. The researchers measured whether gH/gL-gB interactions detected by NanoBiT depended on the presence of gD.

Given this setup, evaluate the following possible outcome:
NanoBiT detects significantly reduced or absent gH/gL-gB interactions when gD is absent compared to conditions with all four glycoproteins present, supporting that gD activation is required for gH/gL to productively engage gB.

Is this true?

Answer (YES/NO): NO